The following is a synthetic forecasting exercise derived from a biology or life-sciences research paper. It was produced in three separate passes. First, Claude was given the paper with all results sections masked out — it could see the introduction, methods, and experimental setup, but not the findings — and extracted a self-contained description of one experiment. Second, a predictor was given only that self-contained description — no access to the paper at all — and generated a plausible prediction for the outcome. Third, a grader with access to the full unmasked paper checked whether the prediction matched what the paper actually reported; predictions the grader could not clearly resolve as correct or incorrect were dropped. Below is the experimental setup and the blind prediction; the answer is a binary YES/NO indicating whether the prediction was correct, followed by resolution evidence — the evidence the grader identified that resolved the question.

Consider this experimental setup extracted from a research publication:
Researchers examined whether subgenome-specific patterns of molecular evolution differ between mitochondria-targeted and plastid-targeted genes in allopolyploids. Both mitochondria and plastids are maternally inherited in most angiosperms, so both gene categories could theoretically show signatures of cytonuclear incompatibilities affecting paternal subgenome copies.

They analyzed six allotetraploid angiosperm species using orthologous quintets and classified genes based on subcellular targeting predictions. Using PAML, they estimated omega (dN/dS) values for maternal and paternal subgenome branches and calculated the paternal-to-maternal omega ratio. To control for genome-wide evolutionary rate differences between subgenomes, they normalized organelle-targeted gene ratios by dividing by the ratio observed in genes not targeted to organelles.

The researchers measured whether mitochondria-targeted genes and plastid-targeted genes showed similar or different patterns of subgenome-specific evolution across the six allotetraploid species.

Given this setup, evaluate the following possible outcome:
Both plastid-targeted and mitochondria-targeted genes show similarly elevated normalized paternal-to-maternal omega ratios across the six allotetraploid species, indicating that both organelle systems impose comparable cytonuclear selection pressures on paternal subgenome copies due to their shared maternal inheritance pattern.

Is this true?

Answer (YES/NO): NO